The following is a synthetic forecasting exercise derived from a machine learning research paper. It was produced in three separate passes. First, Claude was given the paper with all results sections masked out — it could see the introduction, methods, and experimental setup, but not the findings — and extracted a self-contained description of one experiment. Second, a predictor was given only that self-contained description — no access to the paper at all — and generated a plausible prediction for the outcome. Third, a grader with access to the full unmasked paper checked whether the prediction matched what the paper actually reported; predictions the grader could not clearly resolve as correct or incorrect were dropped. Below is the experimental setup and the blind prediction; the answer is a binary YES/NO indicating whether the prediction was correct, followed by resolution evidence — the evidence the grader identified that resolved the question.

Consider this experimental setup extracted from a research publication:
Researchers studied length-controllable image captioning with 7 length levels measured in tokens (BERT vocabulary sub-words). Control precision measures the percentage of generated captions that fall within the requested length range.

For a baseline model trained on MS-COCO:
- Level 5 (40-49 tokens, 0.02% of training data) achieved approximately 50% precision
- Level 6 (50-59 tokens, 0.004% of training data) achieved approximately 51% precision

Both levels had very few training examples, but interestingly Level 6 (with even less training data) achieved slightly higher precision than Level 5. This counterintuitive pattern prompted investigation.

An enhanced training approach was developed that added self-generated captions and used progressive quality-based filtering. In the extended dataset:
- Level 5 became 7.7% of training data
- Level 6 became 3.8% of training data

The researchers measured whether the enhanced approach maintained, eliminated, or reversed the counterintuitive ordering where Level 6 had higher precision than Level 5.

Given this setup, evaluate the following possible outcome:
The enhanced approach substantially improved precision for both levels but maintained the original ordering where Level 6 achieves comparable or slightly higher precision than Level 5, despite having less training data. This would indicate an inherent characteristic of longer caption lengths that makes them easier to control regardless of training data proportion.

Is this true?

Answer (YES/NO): NO